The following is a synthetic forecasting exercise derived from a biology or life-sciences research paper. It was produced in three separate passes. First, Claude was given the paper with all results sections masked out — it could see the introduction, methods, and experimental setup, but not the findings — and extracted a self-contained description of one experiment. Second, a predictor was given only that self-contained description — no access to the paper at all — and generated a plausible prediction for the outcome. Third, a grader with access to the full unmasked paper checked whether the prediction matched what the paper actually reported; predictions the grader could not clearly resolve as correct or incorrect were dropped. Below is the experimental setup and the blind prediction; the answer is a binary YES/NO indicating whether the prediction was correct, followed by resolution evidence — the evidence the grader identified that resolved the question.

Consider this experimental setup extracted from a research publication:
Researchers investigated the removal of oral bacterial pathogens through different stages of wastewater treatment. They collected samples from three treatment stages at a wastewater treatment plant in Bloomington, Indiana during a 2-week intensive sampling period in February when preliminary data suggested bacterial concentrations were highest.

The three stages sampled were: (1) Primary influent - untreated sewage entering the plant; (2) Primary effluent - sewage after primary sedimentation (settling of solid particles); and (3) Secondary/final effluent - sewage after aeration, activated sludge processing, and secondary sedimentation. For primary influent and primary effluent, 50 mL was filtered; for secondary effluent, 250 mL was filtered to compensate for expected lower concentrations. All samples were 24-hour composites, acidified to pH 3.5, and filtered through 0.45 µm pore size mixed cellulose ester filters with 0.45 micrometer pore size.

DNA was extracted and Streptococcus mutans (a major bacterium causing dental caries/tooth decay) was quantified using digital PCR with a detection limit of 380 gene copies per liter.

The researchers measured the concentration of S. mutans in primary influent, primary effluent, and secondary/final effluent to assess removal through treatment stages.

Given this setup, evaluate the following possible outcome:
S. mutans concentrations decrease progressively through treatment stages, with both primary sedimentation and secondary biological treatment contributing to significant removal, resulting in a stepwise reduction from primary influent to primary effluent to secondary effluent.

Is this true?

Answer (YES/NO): NO